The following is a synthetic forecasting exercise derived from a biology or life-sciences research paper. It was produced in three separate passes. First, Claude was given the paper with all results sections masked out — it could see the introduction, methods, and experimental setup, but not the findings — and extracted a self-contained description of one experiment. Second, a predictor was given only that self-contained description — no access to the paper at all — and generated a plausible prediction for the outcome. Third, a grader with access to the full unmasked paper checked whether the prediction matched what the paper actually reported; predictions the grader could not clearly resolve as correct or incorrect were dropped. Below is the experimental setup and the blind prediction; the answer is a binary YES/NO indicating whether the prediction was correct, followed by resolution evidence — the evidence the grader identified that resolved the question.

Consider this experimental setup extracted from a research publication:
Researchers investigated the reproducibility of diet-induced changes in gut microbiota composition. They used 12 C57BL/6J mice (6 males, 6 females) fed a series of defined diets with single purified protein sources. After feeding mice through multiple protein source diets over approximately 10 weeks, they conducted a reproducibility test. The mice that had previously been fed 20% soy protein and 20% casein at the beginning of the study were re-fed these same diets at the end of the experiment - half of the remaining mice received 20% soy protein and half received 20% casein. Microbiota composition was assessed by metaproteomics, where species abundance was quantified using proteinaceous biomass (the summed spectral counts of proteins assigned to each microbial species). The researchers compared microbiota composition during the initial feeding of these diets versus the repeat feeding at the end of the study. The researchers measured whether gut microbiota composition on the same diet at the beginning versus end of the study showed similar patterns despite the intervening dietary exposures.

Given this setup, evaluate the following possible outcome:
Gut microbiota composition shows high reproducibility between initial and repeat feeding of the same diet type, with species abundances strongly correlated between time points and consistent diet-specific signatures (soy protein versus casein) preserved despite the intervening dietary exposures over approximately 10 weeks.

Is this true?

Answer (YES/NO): YES